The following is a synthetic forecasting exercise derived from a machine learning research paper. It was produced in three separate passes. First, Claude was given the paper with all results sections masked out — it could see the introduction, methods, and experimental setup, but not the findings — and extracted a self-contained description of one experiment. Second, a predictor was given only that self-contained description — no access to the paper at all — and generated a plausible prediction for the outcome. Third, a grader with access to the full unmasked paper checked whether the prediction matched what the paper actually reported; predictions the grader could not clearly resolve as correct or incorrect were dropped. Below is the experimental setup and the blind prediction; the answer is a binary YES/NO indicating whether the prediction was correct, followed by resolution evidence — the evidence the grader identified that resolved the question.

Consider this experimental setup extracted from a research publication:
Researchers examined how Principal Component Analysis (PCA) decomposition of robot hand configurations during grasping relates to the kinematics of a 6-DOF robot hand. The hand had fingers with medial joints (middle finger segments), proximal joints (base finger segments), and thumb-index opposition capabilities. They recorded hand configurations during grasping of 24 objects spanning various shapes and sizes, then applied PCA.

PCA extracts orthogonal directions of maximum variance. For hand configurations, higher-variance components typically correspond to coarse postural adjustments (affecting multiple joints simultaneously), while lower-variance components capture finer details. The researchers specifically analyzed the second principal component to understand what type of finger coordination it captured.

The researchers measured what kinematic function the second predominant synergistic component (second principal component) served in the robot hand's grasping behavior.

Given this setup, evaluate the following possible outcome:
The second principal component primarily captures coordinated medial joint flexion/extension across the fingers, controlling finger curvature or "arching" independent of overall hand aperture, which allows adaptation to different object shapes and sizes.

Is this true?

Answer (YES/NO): NO